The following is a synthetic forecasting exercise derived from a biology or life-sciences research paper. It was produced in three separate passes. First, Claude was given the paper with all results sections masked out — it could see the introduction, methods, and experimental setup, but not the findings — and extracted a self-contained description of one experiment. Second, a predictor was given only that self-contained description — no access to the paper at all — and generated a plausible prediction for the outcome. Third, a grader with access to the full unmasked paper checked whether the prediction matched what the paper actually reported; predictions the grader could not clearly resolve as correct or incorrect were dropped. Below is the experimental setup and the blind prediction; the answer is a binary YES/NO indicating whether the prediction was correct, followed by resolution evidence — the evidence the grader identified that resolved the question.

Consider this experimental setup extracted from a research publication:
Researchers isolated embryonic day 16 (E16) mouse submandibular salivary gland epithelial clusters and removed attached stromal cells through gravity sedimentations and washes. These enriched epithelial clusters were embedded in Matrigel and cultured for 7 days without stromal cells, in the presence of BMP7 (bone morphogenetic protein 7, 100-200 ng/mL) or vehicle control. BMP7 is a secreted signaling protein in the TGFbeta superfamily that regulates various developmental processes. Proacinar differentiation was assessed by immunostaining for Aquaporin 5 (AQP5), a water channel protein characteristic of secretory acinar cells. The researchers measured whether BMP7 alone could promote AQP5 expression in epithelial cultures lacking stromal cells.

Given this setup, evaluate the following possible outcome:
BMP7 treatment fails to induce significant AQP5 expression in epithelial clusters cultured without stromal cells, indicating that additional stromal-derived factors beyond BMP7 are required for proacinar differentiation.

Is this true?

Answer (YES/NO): NO